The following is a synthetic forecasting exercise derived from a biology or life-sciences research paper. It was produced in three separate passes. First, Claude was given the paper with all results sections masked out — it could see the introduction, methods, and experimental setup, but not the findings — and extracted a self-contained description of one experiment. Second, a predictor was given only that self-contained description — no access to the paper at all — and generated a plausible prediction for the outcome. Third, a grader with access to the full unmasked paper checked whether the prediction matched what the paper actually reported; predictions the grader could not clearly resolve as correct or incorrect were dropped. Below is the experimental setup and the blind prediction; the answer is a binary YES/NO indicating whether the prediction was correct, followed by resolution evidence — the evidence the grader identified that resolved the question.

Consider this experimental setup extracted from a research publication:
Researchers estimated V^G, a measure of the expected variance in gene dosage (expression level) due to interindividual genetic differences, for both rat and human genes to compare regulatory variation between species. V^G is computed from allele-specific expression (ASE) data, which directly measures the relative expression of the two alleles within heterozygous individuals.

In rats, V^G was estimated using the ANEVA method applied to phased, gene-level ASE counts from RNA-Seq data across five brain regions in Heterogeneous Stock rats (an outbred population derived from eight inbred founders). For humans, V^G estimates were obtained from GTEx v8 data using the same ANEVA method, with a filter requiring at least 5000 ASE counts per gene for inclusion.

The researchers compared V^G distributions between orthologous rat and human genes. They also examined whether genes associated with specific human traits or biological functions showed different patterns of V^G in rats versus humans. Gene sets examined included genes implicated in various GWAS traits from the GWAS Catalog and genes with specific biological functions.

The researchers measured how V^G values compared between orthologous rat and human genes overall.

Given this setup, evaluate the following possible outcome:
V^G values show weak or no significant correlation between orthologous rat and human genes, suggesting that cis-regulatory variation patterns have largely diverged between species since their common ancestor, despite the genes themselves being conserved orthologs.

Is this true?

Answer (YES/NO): NO